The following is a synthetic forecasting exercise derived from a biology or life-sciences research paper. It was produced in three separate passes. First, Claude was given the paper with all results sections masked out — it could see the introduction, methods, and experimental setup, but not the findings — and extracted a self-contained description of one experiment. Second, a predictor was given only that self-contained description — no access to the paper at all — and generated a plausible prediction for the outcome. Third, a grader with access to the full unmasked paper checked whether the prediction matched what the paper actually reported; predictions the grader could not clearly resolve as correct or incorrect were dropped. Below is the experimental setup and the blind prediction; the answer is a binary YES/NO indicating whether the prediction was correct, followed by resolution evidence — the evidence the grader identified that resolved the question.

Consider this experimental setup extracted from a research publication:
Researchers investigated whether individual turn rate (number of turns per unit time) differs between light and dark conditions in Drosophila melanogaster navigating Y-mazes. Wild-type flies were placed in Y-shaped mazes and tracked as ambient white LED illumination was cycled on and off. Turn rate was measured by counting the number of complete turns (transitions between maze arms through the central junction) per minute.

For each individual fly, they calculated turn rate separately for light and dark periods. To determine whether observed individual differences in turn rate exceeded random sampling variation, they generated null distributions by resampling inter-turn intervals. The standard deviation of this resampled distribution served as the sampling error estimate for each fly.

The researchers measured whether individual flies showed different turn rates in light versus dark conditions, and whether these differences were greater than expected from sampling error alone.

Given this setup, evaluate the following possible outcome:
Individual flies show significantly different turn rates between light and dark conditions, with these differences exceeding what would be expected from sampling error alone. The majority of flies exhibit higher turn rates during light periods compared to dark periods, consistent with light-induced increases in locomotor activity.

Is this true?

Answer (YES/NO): NO